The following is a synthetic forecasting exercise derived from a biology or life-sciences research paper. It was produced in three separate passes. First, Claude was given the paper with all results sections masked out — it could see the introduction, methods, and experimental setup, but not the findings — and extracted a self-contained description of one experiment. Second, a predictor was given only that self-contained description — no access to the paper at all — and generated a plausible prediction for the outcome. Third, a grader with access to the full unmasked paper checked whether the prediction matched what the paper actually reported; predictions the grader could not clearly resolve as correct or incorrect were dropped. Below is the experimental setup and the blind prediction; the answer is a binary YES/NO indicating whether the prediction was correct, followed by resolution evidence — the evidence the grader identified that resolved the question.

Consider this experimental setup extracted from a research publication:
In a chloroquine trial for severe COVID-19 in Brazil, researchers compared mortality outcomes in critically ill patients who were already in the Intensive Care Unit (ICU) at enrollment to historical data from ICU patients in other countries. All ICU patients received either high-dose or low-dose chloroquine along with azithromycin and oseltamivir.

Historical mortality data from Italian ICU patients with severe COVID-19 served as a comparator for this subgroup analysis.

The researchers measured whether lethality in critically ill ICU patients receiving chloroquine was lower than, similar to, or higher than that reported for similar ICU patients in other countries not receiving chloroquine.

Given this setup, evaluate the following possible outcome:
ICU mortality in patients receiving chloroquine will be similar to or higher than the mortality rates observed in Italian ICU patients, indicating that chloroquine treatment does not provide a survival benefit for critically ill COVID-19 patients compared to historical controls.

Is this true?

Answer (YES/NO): YES